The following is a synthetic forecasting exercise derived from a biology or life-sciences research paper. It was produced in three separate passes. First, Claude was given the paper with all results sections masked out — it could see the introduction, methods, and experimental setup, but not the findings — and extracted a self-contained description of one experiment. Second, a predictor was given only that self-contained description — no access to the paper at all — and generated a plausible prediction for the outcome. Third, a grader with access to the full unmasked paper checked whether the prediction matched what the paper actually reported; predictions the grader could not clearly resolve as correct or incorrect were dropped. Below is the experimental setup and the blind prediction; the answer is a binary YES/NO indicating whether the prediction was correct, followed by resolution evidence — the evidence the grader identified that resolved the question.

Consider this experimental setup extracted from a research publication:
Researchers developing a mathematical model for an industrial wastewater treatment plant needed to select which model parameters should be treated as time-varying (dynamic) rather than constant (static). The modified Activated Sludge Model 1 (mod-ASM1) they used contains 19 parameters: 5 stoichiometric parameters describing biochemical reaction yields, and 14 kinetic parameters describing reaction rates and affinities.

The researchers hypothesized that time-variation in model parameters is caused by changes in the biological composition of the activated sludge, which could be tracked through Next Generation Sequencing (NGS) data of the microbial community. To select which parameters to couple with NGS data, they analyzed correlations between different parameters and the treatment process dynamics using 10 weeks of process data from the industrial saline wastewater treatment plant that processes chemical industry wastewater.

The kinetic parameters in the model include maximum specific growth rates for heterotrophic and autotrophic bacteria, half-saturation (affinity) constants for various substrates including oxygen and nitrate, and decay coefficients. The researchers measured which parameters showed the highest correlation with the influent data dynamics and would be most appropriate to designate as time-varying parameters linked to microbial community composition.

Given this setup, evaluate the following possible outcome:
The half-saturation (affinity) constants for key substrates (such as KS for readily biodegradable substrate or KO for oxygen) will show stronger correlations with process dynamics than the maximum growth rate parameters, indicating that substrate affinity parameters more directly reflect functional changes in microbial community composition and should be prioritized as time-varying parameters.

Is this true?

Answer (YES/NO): YES